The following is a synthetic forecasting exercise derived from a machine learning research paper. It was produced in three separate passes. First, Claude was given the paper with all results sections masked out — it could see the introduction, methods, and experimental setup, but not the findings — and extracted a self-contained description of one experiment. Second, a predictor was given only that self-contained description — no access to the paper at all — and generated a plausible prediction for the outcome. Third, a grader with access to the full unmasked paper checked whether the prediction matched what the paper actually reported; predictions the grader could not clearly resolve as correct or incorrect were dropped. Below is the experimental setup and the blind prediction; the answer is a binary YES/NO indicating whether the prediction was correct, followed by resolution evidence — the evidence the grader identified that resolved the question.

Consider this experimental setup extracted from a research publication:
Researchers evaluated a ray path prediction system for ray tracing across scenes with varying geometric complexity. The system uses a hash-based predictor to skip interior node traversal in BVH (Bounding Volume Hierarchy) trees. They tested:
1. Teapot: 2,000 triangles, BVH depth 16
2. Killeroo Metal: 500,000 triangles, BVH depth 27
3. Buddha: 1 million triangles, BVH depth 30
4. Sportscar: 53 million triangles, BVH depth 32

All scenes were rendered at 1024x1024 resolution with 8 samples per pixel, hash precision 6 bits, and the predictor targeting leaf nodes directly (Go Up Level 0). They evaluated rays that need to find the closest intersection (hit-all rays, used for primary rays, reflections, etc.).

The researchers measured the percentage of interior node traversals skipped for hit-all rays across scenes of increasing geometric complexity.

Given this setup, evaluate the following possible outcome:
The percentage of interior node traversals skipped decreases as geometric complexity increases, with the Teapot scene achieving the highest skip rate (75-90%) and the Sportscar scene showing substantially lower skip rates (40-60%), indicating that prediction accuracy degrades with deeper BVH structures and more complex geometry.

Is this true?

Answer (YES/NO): NO